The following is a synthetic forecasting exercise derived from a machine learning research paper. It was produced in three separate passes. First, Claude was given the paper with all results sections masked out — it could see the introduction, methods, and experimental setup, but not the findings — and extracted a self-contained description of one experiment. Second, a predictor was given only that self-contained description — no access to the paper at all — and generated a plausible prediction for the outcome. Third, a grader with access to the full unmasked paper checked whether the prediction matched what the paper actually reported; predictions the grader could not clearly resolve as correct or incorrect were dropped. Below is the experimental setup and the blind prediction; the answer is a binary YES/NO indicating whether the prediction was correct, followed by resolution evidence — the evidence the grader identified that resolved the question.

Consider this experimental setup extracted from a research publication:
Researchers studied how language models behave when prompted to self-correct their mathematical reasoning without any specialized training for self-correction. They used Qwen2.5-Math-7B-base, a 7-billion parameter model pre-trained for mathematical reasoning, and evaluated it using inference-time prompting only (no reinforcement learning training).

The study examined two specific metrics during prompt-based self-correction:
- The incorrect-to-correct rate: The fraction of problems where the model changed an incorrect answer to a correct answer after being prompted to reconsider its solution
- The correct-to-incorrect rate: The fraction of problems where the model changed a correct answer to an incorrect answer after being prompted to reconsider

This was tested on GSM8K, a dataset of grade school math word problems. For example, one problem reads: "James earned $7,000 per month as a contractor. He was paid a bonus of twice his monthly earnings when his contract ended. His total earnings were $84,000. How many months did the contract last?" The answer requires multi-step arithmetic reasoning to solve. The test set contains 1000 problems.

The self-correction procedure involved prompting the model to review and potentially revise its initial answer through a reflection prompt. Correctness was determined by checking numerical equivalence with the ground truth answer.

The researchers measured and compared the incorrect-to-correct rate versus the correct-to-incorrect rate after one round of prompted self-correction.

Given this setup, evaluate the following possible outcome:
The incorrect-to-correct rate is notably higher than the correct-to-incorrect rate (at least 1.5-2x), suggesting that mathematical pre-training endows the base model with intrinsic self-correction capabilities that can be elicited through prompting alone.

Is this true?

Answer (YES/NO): NO